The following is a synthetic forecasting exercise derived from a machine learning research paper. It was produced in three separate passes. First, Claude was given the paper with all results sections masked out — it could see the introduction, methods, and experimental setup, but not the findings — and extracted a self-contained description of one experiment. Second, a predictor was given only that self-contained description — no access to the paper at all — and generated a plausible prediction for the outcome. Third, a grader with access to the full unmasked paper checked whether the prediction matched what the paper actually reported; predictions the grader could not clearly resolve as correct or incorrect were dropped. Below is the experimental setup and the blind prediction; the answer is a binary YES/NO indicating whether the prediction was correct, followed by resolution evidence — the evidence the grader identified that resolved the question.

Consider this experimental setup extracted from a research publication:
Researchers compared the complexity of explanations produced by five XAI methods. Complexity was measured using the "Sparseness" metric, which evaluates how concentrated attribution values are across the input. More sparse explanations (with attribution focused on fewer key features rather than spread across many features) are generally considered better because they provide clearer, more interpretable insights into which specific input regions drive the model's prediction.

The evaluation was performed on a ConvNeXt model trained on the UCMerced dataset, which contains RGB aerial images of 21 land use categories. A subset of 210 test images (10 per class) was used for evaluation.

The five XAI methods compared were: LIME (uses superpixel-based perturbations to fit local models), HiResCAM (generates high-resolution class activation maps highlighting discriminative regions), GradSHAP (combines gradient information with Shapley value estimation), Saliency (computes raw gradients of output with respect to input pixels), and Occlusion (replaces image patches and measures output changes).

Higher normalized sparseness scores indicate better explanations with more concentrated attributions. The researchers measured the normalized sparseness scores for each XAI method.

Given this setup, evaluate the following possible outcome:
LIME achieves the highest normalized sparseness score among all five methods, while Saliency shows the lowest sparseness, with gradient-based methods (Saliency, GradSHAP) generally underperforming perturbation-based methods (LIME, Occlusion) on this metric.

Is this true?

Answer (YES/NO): NO